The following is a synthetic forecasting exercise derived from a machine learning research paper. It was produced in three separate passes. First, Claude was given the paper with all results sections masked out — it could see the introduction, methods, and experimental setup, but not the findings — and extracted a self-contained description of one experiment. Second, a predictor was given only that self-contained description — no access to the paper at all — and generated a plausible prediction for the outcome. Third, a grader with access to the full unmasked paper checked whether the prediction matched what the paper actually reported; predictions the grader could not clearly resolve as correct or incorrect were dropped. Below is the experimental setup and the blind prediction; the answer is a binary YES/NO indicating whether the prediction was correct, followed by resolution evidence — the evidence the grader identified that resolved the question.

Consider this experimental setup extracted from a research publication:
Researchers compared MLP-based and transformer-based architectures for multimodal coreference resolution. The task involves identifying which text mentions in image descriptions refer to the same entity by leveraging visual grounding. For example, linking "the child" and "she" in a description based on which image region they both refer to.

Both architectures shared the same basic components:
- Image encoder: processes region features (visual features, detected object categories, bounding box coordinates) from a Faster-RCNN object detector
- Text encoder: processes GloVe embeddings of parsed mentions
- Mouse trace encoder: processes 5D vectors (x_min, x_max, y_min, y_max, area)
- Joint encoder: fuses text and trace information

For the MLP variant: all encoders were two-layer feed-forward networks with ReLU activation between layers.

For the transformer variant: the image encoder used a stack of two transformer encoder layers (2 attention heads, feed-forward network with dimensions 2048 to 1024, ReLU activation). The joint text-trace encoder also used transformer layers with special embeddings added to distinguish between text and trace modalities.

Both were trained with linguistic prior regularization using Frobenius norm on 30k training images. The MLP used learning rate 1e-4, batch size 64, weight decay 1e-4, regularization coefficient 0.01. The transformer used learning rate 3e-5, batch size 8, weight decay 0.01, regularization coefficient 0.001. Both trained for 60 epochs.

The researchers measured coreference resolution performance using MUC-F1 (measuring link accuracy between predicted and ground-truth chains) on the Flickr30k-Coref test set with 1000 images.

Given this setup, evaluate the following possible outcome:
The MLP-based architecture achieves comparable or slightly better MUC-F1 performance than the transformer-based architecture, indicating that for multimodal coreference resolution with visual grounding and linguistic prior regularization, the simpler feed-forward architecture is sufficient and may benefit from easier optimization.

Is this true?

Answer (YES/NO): NO